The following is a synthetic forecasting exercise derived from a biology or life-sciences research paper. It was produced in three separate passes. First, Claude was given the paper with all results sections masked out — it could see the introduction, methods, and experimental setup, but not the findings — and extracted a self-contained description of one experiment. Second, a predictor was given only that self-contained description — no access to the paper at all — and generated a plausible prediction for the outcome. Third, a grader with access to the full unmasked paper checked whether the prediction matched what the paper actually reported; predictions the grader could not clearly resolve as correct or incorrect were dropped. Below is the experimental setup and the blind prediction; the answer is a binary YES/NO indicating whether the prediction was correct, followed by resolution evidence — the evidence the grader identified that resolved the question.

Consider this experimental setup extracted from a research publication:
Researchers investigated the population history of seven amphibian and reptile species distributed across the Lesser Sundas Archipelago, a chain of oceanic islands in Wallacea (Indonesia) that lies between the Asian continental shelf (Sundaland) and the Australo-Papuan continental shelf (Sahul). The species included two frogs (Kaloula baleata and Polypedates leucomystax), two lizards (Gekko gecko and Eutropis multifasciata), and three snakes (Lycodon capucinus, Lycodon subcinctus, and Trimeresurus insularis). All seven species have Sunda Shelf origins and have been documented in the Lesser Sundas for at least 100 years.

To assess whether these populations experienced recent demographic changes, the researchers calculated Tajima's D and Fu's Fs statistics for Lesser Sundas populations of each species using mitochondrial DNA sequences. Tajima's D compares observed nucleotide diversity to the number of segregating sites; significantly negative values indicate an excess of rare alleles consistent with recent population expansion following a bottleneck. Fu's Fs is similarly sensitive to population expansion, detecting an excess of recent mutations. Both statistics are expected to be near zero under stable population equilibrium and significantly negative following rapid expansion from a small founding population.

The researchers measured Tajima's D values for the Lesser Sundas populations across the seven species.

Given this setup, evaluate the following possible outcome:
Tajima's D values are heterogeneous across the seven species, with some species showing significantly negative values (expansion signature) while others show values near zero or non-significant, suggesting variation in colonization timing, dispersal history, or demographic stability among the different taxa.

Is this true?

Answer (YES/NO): YES